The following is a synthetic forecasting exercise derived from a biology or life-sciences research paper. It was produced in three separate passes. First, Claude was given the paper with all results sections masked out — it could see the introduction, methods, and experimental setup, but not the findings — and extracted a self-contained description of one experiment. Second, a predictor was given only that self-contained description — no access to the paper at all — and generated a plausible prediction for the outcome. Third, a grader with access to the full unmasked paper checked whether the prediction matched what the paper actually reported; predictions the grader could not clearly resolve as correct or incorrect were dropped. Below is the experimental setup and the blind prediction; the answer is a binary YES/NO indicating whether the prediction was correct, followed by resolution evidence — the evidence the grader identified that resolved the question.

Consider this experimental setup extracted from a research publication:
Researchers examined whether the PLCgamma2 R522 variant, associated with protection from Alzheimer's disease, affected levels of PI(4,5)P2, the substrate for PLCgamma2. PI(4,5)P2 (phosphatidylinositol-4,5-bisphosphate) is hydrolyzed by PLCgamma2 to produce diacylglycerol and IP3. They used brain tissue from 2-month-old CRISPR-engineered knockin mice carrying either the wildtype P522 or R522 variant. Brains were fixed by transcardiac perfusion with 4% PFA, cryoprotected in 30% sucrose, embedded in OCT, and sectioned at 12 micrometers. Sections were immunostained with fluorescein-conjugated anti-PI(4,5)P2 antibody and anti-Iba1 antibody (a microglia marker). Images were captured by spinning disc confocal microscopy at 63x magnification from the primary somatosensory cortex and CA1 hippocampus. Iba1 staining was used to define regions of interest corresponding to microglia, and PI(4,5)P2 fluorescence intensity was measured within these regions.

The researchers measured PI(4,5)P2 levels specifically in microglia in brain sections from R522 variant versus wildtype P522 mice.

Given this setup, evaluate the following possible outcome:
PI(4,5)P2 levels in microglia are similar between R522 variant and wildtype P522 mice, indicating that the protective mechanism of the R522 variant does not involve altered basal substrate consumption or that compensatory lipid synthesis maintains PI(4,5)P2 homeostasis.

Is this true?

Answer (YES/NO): NO